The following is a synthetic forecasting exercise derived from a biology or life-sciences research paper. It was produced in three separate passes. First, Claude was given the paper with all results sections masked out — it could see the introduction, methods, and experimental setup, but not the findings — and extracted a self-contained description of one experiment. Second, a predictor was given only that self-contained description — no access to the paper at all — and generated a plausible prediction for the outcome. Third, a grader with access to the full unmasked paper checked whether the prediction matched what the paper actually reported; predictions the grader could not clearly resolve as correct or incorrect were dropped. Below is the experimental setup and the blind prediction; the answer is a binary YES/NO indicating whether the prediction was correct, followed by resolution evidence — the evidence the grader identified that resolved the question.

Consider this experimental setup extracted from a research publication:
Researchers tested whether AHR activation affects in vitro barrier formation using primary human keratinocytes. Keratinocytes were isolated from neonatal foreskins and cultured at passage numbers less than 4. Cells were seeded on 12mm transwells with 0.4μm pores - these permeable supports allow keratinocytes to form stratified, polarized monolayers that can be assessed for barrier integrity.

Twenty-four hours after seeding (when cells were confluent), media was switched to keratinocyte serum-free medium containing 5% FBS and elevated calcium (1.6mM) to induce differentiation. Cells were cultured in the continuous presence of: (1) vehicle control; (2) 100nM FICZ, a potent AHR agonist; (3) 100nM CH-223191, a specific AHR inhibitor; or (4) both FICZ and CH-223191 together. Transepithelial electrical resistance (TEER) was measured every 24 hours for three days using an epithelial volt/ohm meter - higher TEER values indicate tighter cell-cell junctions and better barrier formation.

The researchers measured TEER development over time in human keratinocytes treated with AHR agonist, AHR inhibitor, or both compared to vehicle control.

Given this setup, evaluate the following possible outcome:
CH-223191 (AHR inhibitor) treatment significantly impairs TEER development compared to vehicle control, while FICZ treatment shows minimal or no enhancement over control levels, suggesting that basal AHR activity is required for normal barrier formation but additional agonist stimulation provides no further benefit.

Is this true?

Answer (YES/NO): NO